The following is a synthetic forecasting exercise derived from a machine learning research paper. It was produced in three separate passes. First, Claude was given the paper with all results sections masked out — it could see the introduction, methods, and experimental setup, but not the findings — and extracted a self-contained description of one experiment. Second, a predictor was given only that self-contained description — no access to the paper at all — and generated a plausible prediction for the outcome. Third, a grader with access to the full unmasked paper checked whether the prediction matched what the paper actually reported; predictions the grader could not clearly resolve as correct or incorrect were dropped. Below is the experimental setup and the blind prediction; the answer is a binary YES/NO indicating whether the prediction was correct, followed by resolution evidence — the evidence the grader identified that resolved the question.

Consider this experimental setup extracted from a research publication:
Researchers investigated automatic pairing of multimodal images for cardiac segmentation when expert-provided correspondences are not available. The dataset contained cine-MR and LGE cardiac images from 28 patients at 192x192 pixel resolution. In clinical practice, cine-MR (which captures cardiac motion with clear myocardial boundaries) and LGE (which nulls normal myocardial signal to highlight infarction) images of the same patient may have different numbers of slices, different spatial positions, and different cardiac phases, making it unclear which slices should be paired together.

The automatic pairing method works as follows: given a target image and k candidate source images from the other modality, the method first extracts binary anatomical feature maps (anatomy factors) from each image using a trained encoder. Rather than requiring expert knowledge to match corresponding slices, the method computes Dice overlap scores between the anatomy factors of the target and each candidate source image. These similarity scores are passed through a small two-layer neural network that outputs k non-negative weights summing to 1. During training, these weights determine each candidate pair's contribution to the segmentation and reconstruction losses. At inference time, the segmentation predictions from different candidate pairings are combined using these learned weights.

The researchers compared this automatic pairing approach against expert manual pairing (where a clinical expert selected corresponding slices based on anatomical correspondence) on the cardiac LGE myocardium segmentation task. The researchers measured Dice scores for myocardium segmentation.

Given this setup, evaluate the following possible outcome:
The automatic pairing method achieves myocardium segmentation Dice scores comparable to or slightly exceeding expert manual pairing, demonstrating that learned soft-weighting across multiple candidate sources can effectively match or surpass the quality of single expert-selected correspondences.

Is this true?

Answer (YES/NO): NO